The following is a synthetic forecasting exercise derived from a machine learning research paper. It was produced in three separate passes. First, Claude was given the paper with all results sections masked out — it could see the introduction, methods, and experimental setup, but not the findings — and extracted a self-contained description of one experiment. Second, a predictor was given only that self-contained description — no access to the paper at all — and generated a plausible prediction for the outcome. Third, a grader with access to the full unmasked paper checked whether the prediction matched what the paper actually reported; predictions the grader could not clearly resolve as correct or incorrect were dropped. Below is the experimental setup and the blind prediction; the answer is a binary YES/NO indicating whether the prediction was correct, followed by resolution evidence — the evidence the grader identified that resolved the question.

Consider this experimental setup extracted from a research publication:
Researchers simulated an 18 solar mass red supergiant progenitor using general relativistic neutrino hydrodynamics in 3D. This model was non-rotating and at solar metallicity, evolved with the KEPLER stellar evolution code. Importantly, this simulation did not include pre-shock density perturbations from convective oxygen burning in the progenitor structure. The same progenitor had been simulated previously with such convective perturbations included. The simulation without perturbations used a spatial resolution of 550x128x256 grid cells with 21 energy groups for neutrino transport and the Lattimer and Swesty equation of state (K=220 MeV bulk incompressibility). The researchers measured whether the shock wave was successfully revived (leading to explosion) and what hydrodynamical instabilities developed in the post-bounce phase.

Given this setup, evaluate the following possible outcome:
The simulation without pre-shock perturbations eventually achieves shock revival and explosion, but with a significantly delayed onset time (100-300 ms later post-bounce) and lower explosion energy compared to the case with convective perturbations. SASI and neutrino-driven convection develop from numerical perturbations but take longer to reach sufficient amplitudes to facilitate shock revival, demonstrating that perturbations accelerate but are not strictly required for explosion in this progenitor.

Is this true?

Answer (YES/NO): NO